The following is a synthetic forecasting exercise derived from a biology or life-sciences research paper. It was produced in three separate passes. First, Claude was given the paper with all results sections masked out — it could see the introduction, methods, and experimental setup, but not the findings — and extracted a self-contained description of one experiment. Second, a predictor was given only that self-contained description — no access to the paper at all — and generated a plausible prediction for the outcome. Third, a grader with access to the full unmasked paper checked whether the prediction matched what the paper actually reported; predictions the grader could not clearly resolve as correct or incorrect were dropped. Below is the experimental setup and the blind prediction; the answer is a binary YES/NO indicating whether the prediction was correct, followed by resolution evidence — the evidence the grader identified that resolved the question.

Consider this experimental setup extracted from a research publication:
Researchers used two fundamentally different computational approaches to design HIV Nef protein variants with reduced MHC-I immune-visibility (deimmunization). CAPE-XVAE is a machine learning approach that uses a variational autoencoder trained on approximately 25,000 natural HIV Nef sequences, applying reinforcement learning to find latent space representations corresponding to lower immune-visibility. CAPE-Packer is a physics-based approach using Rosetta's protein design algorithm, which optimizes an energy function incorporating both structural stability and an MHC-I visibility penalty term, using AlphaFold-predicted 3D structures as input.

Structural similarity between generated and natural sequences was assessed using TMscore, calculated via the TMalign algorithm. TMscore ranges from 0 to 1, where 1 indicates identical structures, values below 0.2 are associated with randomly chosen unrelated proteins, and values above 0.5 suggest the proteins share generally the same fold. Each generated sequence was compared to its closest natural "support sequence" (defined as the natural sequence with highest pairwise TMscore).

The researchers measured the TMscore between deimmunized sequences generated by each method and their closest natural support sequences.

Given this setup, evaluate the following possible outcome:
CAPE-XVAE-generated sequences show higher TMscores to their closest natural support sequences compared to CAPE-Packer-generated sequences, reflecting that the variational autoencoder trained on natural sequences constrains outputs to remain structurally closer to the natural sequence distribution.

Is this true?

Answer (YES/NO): NO